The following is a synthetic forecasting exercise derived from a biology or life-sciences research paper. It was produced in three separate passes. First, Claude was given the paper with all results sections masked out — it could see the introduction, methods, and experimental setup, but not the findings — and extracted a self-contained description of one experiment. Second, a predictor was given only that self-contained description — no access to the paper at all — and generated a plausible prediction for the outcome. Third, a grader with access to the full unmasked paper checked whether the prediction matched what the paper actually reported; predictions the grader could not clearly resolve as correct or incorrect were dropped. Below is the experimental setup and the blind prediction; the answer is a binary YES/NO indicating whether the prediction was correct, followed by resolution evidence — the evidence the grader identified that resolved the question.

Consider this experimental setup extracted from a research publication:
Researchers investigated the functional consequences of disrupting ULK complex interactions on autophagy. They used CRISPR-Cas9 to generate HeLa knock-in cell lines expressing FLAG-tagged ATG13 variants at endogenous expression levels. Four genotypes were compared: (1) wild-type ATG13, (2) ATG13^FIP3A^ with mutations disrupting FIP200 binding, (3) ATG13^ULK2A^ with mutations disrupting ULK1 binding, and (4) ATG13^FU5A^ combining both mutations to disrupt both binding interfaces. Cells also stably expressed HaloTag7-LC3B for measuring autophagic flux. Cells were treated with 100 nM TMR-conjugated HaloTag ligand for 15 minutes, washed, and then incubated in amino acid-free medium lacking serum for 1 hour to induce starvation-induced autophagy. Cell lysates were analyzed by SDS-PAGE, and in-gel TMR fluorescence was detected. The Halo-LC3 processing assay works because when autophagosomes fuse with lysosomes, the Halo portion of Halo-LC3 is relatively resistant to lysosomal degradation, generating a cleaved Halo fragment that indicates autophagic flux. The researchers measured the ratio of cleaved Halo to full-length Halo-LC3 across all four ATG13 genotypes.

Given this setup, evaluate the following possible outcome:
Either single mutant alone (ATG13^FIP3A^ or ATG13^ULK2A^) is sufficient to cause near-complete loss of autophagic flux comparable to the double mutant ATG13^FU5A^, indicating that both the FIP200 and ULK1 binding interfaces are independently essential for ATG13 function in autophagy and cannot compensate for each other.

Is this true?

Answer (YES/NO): NO